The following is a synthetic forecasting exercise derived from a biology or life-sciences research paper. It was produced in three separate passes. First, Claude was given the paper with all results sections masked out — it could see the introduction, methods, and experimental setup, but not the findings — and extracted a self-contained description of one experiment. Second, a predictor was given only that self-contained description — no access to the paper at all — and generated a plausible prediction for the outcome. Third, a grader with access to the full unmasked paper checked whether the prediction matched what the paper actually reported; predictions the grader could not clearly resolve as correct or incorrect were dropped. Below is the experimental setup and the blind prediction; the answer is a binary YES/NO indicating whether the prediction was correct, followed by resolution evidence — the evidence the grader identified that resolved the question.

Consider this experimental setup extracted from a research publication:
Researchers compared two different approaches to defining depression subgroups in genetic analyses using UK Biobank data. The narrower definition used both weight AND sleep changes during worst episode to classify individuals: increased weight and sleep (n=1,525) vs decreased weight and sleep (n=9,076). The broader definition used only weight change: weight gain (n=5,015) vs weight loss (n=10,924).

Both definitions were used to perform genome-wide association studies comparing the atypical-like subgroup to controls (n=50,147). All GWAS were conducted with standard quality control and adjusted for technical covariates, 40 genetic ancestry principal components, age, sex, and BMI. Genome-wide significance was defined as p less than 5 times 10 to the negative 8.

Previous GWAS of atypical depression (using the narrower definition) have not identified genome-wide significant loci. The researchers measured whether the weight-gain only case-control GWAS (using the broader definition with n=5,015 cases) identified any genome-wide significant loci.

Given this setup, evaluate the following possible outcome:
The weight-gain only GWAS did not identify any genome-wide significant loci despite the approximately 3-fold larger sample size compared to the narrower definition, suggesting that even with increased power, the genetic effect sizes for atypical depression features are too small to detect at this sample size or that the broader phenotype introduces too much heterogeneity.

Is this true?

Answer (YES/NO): YES